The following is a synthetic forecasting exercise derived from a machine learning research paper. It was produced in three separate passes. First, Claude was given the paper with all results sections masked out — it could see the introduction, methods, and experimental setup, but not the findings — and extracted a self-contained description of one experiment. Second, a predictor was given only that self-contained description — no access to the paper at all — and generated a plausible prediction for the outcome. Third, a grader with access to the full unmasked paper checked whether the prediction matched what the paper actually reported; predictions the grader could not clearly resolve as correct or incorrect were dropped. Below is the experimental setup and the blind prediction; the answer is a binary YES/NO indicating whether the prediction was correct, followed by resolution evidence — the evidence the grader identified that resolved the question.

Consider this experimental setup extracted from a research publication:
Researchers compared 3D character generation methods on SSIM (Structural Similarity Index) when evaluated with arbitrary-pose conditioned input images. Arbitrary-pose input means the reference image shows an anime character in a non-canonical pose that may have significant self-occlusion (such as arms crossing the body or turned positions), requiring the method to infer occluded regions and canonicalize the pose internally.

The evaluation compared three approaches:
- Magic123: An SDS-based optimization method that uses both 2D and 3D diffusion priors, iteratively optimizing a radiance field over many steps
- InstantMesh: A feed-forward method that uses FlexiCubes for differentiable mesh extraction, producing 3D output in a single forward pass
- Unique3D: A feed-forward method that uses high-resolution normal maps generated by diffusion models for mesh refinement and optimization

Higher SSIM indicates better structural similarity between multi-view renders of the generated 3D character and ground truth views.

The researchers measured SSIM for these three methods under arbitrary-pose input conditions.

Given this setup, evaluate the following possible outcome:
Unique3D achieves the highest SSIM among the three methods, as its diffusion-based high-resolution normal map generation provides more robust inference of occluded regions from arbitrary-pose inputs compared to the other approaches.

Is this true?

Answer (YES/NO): YES